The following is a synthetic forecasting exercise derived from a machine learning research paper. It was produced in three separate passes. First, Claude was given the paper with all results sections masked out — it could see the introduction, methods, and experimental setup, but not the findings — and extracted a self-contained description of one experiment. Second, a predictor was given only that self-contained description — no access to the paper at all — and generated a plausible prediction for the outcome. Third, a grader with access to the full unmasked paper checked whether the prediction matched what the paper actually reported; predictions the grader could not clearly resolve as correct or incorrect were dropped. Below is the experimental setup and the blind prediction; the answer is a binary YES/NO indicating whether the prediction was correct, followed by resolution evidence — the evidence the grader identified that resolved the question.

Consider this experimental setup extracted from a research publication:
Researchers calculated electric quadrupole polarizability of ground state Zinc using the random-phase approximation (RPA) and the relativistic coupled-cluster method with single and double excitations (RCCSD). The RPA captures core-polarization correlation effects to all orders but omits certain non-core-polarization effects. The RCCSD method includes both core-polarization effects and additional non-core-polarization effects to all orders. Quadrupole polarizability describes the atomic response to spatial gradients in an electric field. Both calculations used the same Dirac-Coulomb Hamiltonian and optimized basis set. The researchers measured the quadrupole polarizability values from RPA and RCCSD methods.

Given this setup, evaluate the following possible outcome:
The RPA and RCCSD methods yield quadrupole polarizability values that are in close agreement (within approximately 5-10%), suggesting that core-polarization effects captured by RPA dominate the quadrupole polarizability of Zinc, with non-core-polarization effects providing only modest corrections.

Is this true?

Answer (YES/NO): NO